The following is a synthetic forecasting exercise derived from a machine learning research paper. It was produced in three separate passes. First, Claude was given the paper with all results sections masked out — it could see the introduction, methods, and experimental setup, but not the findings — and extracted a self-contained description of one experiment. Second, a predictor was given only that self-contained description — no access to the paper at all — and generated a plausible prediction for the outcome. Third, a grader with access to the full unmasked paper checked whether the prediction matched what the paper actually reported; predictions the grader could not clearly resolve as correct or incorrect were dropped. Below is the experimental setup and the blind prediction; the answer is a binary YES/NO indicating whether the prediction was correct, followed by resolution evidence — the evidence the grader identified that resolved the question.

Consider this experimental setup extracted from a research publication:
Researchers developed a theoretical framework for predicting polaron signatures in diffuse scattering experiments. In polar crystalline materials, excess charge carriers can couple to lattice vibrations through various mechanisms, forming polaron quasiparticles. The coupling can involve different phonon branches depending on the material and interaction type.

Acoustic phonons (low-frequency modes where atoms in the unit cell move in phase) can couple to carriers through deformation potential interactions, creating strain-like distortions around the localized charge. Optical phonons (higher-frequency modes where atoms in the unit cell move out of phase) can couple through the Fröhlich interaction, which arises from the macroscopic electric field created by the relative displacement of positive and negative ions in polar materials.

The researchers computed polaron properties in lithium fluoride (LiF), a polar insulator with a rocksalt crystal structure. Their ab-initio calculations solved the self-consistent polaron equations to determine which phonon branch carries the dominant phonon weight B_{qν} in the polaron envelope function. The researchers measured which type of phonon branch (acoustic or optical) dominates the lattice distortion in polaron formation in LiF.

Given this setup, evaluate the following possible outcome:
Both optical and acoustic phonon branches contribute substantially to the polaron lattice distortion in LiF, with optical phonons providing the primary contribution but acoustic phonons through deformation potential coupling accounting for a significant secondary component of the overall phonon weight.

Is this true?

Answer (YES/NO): NO